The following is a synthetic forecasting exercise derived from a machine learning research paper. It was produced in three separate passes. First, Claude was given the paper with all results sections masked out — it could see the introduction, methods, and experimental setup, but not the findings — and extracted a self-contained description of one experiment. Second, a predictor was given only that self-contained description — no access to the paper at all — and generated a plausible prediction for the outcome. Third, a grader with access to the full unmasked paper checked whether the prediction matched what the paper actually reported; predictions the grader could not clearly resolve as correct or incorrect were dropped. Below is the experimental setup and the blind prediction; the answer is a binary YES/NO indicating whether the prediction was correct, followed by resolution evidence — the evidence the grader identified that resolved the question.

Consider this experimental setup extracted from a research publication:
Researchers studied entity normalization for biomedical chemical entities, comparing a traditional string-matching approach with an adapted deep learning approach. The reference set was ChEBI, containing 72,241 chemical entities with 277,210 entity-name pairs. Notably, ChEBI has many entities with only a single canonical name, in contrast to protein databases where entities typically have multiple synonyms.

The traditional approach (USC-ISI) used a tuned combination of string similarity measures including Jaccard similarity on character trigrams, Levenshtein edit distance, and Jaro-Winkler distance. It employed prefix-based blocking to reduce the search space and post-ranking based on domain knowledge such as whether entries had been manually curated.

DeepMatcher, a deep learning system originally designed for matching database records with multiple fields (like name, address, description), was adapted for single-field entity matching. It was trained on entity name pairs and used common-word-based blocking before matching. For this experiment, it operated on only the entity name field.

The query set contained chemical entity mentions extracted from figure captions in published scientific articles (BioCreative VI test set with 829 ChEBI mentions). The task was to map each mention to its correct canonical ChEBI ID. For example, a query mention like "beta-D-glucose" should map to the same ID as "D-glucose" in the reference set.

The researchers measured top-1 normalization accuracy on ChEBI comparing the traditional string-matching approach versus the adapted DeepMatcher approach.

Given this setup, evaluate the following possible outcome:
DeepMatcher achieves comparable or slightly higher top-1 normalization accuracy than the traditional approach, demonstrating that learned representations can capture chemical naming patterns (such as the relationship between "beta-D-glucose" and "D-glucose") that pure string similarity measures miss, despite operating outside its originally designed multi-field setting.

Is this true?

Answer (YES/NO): NO